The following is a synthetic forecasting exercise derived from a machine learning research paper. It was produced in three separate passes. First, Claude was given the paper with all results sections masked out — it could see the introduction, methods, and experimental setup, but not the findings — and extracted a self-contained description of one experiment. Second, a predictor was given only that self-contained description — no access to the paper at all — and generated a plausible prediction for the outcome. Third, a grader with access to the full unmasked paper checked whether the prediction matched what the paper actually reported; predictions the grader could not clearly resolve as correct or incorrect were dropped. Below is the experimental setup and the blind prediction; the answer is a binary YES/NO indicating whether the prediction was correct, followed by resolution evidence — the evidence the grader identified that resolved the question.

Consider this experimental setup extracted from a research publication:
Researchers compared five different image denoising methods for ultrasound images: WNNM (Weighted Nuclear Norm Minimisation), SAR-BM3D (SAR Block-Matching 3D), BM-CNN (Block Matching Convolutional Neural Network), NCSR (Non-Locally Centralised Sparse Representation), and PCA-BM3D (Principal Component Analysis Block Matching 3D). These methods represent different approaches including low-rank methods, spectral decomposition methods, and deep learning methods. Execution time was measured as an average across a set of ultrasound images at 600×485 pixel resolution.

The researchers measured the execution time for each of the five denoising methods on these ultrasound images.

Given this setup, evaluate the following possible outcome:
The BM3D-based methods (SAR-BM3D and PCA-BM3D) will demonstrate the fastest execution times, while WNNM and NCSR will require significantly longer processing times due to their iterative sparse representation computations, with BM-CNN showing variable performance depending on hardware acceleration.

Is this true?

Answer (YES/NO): NO